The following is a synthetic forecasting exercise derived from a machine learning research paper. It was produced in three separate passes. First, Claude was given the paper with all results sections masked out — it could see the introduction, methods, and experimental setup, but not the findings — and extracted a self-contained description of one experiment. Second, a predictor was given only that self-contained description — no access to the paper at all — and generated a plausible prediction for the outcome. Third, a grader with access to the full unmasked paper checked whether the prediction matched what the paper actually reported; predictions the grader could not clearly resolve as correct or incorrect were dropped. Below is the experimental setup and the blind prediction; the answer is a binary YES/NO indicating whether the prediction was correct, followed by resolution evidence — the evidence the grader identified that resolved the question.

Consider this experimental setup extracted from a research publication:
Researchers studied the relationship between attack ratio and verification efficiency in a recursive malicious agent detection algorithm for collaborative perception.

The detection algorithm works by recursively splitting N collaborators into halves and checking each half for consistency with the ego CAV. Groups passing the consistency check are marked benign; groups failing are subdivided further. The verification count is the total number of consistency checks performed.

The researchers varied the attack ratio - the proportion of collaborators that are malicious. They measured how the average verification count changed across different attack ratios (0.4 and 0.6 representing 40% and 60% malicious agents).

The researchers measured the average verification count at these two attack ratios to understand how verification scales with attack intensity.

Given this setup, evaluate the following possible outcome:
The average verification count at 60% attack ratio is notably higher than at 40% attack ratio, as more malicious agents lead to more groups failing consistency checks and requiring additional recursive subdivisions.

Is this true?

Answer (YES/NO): YES